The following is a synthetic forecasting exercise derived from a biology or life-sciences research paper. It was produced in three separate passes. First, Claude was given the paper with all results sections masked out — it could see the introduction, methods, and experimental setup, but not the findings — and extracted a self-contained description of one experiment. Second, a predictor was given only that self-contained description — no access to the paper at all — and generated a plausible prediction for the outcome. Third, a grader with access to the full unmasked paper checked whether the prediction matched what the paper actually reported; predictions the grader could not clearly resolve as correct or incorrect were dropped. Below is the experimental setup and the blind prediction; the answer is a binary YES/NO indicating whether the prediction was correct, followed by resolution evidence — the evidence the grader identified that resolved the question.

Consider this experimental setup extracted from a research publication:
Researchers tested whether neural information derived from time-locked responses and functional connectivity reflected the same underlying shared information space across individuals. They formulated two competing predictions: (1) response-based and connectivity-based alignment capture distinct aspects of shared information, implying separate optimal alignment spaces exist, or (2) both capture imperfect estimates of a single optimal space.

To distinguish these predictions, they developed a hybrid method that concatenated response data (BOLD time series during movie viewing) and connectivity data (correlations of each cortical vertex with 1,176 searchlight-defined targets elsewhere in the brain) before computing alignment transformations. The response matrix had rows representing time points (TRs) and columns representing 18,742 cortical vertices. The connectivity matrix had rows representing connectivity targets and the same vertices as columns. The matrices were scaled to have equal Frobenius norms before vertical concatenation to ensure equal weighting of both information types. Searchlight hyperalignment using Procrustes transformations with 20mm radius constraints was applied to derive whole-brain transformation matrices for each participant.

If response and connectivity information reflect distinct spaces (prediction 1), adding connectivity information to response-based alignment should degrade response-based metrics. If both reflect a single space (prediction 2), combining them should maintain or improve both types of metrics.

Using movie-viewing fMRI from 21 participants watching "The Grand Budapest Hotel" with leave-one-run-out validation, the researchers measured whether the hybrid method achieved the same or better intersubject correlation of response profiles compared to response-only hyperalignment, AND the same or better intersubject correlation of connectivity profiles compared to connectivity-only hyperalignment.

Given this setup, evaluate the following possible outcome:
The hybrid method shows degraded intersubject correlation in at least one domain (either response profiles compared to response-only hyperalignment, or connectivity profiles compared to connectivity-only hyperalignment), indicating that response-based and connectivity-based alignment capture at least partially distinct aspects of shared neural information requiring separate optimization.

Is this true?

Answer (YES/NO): NO